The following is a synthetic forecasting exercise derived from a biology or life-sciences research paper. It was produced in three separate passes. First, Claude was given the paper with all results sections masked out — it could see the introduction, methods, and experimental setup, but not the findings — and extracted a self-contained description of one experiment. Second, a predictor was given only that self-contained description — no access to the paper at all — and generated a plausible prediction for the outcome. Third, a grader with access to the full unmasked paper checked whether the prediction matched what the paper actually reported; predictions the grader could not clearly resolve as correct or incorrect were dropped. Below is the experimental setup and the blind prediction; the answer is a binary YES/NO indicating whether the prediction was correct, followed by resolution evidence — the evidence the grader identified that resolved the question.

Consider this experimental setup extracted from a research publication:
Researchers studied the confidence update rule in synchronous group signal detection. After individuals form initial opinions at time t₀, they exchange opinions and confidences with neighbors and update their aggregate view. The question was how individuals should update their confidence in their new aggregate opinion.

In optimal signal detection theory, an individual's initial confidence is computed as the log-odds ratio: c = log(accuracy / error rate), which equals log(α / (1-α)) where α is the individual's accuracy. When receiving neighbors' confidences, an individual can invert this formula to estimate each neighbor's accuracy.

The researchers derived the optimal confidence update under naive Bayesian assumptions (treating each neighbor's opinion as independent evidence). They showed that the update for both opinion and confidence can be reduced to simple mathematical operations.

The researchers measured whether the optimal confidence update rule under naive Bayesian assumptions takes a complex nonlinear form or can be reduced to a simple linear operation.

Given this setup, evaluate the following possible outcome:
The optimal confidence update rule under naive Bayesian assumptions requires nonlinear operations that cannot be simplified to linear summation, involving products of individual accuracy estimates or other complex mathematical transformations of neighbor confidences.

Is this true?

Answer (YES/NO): NO